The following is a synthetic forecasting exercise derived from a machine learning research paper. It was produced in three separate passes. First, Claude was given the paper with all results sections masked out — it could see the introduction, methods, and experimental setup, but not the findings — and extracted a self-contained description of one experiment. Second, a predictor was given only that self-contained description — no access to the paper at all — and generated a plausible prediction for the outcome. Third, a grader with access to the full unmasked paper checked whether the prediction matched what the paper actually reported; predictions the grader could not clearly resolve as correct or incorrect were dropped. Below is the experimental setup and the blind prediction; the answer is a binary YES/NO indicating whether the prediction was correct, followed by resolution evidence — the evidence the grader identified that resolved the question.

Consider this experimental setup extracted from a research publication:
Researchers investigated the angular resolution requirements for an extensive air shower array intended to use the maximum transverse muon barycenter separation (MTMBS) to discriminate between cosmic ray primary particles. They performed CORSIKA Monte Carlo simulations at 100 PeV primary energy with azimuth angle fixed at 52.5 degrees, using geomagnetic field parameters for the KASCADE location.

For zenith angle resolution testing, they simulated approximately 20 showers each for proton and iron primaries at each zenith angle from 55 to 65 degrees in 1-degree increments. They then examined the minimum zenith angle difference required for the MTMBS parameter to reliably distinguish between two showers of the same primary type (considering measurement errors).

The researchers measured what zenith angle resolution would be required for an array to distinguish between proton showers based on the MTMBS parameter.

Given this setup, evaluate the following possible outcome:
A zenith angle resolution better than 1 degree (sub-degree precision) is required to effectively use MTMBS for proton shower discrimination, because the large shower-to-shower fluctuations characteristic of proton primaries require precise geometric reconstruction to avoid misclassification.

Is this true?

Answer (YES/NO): NO